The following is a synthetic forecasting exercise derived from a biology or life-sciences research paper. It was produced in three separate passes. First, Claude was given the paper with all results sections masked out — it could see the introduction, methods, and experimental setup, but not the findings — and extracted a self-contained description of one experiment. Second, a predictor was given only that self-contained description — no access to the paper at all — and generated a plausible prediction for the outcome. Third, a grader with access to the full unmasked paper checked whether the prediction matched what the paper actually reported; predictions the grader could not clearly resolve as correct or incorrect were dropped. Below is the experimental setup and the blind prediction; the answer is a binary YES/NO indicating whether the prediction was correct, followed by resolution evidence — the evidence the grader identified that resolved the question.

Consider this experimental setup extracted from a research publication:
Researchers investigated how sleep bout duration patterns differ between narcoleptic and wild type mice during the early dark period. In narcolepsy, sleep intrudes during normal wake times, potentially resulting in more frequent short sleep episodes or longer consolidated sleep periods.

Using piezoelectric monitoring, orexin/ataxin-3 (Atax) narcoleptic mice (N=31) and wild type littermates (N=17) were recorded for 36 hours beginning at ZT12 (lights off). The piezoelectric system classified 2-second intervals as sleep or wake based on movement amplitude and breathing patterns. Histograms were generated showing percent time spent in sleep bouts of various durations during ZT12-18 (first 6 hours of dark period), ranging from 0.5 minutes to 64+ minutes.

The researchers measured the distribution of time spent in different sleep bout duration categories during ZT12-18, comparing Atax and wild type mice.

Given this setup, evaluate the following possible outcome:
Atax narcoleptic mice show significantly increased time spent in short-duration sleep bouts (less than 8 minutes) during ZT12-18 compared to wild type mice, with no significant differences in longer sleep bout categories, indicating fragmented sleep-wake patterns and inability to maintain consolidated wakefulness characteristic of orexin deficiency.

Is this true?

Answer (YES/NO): NO